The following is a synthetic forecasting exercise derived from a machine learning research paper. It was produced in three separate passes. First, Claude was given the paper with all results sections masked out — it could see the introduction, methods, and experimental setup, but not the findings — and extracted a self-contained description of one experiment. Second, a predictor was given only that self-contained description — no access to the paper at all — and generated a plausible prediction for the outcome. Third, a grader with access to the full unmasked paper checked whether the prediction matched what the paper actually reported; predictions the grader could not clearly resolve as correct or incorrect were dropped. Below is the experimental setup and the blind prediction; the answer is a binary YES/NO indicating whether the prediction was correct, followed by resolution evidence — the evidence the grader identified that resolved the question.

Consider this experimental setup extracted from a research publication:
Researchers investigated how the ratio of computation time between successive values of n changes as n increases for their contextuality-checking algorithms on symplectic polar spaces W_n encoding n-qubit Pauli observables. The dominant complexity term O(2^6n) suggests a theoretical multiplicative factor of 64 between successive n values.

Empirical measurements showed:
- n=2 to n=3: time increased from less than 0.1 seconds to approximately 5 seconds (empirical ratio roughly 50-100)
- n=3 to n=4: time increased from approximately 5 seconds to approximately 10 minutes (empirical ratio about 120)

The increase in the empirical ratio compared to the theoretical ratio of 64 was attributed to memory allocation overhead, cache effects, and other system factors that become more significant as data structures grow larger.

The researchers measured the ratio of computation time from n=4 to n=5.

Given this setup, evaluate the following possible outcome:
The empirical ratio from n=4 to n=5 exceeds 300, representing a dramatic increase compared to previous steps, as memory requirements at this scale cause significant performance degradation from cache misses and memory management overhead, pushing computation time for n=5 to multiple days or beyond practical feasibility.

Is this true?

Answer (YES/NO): NO